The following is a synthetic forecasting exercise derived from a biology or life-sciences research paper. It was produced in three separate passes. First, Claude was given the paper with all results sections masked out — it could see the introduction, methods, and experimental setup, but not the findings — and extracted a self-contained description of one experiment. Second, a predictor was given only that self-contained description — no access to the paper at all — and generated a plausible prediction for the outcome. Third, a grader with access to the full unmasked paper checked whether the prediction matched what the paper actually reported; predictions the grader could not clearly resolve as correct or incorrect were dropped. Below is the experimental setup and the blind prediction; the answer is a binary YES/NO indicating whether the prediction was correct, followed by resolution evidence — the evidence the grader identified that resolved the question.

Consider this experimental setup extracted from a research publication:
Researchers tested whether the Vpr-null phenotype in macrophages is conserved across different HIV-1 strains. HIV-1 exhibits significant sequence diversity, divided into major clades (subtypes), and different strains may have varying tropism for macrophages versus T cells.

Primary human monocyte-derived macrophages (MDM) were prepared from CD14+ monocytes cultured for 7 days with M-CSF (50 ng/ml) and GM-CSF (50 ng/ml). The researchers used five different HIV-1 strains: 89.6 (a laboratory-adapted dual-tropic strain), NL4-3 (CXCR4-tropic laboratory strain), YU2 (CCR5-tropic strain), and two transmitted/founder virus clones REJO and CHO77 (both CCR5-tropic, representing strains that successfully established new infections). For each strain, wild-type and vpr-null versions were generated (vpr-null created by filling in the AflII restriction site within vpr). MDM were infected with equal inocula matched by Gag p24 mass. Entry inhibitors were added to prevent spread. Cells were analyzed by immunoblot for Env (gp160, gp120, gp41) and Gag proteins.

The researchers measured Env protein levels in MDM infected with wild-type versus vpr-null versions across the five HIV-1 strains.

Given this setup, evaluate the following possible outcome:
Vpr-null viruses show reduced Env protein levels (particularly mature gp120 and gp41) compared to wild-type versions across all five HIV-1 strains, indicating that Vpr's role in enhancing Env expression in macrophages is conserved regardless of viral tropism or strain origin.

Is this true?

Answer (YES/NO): NO